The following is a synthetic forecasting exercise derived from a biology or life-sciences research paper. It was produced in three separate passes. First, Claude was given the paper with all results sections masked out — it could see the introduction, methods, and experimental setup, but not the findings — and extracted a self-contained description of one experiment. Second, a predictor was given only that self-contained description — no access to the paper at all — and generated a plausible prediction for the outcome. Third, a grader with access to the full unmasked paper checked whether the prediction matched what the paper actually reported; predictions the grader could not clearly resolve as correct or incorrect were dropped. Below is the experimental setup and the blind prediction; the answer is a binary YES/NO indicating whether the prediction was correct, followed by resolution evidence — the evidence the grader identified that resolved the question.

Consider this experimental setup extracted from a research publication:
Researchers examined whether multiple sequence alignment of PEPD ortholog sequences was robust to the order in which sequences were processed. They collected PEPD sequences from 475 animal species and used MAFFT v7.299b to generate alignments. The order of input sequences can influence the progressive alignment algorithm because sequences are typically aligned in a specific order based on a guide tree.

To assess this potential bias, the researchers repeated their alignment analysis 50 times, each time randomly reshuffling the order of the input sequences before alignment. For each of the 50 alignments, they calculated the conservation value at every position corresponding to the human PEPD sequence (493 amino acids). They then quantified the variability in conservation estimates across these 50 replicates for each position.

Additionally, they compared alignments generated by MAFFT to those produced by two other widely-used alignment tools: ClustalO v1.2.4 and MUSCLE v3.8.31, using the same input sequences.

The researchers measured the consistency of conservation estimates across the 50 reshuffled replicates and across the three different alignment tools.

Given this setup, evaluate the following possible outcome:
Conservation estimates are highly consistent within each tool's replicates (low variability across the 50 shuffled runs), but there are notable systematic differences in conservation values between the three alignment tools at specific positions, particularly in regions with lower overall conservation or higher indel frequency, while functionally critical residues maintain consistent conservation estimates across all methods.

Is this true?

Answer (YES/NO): NO